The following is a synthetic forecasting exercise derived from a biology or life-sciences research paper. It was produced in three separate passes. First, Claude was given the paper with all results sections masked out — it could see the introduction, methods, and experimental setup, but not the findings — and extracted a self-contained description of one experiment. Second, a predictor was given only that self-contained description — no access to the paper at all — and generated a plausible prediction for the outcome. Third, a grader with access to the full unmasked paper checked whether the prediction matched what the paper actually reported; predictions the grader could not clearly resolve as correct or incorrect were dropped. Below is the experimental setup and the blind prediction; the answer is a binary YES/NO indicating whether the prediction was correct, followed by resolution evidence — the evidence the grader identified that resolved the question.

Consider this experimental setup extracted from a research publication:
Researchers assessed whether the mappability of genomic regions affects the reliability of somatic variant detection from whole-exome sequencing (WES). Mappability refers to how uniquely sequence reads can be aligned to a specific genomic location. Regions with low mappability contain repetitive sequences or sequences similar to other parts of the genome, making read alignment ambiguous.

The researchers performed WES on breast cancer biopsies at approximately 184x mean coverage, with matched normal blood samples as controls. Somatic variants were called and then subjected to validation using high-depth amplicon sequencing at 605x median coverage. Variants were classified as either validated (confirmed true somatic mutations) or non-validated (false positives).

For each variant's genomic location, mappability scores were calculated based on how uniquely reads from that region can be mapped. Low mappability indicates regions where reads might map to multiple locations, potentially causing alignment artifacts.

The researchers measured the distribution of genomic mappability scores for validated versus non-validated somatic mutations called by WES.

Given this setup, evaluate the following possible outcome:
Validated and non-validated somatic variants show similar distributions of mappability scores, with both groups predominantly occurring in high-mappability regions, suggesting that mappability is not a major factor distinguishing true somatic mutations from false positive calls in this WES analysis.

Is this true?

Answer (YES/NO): NO